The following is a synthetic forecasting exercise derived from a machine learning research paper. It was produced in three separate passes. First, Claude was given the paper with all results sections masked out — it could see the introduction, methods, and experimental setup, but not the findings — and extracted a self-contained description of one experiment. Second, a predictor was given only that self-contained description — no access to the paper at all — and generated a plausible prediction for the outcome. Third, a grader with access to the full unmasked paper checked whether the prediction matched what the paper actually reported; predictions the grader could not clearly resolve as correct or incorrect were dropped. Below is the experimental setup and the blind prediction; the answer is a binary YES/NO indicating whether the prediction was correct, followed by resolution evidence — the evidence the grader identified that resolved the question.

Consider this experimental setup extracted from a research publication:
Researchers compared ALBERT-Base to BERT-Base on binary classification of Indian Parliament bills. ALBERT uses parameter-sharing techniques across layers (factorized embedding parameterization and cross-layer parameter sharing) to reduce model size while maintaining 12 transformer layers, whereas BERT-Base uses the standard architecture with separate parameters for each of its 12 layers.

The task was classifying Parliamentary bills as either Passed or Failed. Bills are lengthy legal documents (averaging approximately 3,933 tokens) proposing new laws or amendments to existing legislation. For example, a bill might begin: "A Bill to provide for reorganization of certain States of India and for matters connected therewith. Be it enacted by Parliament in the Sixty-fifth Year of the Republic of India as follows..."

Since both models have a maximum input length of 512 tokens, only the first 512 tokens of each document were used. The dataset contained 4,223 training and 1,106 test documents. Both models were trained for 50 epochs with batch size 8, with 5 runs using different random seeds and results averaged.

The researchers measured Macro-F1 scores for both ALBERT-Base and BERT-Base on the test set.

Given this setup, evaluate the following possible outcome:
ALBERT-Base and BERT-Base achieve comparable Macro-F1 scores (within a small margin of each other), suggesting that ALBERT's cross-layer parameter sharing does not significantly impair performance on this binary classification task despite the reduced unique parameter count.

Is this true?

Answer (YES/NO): YES